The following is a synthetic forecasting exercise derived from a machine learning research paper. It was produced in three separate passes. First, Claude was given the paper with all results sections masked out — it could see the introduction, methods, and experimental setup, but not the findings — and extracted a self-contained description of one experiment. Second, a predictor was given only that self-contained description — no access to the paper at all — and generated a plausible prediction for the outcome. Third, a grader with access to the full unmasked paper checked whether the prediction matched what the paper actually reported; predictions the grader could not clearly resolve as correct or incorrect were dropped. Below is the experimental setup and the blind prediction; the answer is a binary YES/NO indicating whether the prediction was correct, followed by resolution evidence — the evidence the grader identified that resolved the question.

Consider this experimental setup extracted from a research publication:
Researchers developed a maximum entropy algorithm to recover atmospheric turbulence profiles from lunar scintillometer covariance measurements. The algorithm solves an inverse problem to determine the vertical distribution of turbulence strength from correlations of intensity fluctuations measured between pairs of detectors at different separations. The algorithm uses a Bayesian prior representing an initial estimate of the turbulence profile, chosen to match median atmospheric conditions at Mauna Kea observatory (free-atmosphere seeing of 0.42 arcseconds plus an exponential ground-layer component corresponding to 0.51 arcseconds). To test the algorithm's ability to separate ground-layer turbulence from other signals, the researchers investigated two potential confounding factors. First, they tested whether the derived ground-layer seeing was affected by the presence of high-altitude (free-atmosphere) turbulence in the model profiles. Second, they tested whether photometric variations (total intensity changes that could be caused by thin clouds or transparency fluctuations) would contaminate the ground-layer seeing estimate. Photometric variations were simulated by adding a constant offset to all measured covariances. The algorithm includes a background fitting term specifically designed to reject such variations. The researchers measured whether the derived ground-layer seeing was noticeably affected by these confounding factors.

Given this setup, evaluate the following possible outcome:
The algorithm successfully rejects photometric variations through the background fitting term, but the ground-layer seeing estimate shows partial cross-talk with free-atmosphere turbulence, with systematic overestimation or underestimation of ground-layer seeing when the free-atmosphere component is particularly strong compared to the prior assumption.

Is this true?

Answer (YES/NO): NO